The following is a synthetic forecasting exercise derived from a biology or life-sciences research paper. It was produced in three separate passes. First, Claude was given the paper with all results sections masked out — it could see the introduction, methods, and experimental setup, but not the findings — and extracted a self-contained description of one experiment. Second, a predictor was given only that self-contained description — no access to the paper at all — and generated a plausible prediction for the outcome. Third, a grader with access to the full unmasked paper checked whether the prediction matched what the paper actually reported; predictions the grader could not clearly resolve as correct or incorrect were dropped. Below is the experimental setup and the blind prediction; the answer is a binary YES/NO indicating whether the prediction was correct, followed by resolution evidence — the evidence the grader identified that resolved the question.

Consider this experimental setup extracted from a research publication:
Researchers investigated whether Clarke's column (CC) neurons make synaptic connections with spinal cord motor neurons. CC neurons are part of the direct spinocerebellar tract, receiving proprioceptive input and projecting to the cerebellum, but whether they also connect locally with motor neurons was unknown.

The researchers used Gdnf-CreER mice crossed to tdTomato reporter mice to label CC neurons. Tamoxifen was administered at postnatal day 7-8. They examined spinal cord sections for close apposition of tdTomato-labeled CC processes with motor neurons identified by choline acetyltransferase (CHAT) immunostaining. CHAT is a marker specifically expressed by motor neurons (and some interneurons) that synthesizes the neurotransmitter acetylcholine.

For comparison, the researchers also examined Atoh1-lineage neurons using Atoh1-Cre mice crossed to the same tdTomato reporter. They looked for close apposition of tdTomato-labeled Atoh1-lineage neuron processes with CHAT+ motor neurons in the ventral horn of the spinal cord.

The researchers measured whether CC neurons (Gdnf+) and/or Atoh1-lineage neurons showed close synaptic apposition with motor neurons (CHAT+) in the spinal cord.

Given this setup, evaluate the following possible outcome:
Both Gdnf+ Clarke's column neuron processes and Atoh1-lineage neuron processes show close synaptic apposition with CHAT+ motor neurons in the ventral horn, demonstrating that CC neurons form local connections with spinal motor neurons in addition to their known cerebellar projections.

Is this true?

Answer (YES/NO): NO